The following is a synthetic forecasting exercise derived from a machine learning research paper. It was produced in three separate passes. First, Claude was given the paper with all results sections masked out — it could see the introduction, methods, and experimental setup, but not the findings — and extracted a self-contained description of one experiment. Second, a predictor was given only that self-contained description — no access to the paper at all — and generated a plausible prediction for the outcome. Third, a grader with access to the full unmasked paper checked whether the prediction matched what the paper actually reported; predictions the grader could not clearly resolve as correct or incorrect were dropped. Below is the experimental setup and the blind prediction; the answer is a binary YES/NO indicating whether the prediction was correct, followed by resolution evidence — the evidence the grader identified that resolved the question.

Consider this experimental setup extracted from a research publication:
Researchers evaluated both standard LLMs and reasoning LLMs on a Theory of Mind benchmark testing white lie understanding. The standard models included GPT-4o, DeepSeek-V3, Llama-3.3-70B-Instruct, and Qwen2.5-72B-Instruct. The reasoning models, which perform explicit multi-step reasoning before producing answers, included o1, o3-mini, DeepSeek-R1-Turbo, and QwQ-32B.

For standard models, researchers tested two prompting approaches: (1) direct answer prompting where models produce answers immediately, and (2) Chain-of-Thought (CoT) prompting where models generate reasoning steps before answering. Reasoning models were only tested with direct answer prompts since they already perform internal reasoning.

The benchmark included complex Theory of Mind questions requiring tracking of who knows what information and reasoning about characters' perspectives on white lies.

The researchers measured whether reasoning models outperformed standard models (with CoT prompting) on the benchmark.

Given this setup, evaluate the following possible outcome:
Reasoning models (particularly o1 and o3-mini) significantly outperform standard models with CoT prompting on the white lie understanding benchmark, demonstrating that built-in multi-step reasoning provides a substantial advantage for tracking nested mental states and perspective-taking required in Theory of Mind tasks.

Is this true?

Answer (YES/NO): NO